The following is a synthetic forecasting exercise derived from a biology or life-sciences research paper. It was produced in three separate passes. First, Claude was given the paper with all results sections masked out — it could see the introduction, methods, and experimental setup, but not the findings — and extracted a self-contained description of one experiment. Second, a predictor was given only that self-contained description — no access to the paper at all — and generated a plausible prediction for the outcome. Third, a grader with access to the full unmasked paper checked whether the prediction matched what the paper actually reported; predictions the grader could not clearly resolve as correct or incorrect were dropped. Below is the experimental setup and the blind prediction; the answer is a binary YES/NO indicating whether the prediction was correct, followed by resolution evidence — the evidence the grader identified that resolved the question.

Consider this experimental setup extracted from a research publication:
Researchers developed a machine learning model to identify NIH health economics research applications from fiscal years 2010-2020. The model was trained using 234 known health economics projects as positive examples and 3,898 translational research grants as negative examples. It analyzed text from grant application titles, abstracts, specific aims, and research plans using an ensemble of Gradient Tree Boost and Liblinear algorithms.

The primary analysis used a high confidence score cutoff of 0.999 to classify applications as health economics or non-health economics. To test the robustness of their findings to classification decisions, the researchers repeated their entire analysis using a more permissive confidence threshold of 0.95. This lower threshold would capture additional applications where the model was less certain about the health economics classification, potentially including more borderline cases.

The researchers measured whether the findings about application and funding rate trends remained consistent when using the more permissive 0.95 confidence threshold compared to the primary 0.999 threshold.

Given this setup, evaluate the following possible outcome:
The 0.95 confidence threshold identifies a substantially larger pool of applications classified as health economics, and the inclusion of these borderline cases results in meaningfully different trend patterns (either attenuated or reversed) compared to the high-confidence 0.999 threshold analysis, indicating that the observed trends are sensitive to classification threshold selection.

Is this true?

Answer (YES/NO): NO